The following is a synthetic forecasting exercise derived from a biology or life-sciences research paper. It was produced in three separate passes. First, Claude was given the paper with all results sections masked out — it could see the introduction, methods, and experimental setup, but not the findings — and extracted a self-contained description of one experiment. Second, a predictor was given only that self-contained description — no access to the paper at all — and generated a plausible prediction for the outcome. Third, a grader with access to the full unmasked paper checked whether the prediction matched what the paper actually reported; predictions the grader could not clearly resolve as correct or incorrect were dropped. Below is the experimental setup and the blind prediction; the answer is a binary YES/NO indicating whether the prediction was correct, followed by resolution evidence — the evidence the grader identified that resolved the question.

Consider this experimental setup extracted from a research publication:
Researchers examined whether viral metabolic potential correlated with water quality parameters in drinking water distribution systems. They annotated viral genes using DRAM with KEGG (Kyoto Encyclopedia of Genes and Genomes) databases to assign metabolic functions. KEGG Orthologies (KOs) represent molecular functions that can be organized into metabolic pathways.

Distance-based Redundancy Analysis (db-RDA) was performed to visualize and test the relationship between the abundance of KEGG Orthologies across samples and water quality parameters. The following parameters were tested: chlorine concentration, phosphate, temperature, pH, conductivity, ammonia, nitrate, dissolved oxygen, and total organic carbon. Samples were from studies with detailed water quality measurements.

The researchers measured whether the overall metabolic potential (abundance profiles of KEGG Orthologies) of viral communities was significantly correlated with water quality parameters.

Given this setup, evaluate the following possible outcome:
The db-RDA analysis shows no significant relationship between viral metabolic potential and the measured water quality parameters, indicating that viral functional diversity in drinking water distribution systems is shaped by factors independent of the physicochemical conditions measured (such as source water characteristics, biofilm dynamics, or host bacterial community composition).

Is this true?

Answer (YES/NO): NO